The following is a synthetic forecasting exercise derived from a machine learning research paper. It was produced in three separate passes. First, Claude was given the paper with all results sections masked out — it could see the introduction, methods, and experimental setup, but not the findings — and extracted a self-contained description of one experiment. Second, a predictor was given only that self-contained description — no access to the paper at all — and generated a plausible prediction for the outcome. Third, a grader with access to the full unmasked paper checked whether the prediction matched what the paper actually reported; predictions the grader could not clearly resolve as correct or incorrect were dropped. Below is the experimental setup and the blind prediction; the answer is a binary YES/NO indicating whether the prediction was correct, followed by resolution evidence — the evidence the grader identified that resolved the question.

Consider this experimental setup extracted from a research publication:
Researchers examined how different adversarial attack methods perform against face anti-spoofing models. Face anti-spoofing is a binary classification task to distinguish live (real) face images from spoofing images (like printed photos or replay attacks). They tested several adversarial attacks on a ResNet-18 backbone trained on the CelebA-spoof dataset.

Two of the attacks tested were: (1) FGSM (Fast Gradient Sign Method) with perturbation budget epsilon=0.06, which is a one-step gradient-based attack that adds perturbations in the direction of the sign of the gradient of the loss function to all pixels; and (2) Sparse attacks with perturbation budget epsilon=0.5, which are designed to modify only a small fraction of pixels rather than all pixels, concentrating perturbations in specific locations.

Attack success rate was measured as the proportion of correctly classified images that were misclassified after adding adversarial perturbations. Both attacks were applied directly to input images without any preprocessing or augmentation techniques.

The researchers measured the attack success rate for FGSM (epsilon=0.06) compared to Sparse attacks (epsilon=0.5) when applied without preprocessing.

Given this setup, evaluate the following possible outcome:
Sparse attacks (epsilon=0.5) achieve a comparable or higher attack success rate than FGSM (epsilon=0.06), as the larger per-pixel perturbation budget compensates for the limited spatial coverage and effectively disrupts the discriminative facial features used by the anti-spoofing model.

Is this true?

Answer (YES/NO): NO